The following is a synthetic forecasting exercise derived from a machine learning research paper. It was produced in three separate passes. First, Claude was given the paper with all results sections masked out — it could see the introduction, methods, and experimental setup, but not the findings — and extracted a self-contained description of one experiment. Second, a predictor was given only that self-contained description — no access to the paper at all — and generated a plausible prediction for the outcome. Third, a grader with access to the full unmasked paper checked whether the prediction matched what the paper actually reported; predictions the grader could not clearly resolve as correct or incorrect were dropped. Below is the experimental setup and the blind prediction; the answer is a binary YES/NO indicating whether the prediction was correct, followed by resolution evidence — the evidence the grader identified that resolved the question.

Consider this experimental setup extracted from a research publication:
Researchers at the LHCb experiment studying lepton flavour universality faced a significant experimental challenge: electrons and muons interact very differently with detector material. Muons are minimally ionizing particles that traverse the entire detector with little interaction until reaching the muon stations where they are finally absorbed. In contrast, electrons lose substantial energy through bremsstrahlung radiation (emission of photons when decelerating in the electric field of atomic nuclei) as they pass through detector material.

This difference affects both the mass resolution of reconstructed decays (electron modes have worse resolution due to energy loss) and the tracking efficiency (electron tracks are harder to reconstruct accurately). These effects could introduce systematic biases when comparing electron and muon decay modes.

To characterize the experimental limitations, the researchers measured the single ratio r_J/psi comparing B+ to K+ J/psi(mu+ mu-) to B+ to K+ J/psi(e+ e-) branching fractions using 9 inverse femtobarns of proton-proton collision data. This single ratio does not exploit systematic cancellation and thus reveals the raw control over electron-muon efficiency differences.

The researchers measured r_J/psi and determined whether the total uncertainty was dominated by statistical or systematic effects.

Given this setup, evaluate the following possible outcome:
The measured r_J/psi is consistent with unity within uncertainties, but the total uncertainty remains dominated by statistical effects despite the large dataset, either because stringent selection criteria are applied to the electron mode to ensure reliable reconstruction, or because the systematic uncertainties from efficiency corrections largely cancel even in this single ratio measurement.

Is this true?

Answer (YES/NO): NO